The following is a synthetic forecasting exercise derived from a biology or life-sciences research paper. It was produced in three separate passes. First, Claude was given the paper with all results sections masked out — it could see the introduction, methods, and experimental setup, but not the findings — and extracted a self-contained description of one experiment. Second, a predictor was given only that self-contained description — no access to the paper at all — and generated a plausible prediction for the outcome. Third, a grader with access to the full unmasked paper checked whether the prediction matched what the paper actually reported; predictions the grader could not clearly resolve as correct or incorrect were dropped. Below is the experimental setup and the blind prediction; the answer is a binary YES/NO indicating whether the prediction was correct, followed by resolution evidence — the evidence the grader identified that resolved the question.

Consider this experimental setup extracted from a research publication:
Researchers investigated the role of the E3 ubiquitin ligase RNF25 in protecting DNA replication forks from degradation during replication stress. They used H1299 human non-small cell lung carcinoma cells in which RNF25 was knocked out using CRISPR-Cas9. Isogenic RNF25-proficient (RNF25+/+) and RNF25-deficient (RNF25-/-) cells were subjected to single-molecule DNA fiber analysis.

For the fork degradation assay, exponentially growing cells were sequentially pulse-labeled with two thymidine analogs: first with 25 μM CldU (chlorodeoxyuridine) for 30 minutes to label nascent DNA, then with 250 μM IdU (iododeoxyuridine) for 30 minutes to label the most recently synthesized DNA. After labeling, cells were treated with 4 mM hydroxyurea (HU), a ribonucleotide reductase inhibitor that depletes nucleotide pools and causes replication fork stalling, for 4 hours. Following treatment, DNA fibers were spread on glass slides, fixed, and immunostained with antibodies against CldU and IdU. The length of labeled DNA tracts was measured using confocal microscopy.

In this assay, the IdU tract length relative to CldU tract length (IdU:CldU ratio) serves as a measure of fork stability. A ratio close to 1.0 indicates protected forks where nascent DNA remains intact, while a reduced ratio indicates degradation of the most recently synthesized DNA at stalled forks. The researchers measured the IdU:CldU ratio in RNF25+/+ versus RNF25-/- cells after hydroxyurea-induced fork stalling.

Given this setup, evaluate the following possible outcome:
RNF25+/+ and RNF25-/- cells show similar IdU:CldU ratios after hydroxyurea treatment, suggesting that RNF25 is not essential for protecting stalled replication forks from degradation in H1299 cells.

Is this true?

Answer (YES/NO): NO